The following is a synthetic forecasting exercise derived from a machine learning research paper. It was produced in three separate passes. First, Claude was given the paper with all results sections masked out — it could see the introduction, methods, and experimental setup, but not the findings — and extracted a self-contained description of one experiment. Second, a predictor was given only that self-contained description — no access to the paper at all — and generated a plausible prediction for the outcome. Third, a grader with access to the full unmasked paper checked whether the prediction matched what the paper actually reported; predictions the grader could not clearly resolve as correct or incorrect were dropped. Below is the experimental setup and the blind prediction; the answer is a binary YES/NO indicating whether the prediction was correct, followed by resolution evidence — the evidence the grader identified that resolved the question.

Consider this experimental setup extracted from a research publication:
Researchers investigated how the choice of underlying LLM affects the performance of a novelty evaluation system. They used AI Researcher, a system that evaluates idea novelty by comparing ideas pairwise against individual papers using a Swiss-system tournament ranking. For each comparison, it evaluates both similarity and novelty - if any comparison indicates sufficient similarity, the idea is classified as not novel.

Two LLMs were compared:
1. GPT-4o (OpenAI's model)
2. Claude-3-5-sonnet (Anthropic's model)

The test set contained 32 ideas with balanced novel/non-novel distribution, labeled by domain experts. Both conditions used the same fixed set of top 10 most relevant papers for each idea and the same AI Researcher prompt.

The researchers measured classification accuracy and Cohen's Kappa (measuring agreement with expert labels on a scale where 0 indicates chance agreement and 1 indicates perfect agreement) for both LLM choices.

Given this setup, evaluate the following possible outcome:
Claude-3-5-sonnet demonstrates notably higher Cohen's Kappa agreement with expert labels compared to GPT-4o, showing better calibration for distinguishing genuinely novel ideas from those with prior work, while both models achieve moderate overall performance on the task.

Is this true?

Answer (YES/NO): NO